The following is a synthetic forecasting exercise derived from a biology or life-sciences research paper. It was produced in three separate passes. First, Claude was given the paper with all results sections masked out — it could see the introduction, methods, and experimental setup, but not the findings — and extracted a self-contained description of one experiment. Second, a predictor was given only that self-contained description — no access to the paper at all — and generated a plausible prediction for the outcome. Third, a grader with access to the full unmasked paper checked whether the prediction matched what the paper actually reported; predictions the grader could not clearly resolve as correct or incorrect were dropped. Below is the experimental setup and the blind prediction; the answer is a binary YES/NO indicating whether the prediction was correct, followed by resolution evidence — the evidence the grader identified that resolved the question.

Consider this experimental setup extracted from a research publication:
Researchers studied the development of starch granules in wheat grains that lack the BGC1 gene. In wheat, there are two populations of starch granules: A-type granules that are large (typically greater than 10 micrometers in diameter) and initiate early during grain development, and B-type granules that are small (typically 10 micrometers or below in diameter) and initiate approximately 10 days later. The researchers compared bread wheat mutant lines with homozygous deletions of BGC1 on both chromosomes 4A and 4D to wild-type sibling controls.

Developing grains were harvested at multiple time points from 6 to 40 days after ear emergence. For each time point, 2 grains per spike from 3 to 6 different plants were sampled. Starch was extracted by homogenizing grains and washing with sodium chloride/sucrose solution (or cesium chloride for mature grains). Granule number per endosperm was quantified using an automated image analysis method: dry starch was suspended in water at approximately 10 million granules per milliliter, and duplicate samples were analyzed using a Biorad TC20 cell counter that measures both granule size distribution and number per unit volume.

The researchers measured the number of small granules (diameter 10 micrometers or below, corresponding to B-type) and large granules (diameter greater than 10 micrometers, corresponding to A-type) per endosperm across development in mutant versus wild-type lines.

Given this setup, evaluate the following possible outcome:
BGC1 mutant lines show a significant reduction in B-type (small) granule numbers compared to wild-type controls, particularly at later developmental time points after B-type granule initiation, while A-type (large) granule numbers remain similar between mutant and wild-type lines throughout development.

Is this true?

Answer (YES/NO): YES